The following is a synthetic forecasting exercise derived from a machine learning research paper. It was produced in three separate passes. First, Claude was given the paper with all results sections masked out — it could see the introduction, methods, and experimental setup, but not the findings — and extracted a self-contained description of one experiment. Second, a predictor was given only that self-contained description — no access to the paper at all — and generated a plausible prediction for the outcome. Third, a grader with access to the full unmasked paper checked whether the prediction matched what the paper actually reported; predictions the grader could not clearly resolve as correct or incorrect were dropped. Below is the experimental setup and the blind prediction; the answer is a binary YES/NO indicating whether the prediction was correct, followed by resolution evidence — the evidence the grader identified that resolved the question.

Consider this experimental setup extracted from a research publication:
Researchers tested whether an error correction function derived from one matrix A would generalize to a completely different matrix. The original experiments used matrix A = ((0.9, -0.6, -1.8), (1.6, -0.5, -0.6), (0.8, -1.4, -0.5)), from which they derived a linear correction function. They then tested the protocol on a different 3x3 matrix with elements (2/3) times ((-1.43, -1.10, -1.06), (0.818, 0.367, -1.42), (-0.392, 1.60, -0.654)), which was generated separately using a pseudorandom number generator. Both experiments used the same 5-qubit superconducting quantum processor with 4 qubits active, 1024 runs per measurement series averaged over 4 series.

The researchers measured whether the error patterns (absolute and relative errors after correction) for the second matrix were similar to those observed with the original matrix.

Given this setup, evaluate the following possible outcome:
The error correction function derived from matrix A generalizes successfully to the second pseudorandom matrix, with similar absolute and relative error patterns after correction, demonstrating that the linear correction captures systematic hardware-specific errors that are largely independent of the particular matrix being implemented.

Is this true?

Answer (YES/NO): YES